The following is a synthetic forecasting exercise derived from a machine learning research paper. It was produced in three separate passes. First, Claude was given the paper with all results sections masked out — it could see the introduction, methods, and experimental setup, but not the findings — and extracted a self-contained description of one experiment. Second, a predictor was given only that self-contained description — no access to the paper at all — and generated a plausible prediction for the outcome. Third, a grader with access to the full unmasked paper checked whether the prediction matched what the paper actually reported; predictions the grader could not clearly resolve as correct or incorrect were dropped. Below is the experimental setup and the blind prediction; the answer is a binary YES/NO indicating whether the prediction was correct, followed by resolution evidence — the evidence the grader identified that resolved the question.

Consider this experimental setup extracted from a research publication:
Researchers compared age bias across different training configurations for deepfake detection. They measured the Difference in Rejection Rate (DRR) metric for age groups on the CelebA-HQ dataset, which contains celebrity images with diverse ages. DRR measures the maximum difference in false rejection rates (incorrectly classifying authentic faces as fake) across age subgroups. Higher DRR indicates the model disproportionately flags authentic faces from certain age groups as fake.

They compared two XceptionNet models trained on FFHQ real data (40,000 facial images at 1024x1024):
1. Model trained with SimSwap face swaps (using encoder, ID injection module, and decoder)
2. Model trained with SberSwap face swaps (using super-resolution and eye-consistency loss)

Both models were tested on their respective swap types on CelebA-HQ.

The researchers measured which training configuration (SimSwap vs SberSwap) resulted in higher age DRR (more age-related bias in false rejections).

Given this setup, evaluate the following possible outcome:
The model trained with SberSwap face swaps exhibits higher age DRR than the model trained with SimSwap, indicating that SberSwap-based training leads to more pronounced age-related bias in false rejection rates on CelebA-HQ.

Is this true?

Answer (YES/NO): YES